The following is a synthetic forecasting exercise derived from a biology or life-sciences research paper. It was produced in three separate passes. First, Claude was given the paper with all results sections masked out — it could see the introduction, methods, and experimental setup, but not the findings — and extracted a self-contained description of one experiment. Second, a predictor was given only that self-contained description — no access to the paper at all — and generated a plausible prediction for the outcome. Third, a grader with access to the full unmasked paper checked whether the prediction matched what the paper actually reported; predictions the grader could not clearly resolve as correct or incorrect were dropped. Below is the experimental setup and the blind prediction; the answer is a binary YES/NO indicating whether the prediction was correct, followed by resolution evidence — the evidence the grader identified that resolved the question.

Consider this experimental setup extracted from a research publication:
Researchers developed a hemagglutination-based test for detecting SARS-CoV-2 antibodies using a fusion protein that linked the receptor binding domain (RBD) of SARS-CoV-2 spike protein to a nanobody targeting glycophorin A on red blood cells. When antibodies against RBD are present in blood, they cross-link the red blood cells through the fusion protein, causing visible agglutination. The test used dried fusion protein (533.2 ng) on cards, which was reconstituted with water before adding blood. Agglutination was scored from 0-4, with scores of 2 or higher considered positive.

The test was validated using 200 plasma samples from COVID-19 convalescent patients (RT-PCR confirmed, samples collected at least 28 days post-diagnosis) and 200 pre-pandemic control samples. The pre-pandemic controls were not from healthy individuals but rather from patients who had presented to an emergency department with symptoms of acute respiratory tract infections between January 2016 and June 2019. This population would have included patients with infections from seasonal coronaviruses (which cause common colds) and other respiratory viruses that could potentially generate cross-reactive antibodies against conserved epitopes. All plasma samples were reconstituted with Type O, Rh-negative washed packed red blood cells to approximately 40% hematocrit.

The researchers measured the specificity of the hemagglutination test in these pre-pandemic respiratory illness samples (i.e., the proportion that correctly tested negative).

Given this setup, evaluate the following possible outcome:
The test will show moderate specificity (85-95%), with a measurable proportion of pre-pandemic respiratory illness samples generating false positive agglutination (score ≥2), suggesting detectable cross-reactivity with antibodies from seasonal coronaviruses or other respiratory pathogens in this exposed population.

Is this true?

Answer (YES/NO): NO